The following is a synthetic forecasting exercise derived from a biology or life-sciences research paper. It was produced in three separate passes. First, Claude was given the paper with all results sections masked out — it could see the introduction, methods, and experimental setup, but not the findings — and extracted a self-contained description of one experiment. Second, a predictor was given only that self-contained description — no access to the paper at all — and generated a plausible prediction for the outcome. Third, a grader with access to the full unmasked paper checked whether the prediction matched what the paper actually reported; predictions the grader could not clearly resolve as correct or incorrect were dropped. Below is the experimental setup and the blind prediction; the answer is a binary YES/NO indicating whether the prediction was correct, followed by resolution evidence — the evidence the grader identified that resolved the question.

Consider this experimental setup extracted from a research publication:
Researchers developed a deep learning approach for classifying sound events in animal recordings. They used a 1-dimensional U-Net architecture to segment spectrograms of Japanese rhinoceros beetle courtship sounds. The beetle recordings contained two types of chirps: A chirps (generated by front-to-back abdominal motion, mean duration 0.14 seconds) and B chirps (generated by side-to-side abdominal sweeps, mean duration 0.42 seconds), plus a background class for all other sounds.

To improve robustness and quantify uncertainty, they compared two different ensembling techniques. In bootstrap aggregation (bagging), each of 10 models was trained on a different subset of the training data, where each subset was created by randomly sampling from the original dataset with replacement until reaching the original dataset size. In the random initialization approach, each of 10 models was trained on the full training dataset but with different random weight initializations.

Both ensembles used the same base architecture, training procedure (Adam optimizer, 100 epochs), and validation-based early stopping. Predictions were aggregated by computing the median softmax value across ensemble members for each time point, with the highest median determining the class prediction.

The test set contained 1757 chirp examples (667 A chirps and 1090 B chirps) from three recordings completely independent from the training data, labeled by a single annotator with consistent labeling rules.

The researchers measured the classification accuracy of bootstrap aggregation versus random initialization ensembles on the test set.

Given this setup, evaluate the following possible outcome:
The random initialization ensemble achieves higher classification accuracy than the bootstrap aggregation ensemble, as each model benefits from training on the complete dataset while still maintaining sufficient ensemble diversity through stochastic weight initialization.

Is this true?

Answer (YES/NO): NO